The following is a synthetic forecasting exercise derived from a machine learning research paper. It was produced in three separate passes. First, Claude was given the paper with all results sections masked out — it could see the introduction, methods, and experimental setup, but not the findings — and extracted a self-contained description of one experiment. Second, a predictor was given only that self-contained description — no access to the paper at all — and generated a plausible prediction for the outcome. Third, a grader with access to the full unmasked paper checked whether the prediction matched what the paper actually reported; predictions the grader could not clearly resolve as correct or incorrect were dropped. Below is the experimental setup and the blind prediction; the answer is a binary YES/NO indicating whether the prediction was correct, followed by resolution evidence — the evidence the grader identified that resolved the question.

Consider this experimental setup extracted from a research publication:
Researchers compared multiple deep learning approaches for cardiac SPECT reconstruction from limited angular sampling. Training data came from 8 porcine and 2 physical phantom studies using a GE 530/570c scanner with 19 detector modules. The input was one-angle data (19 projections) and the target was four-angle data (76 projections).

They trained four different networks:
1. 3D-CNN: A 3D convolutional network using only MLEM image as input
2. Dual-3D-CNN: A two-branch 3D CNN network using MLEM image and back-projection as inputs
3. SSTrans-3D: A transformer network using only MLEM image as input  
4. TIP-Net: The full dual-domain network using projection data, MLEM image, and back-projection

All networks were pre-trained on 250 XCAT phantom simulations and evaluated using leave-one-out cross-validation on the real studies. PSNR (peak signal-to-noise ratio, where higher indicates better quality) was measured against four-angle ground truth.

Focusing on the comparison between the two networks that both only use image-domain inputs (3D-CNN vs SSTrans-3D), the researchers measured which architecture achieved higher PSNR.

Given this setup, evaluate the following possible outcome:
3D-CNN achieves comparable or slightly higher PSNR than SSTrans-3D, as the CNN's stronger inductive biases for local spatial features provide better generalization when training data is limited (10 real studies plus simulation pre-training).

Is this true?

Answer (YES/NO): YES